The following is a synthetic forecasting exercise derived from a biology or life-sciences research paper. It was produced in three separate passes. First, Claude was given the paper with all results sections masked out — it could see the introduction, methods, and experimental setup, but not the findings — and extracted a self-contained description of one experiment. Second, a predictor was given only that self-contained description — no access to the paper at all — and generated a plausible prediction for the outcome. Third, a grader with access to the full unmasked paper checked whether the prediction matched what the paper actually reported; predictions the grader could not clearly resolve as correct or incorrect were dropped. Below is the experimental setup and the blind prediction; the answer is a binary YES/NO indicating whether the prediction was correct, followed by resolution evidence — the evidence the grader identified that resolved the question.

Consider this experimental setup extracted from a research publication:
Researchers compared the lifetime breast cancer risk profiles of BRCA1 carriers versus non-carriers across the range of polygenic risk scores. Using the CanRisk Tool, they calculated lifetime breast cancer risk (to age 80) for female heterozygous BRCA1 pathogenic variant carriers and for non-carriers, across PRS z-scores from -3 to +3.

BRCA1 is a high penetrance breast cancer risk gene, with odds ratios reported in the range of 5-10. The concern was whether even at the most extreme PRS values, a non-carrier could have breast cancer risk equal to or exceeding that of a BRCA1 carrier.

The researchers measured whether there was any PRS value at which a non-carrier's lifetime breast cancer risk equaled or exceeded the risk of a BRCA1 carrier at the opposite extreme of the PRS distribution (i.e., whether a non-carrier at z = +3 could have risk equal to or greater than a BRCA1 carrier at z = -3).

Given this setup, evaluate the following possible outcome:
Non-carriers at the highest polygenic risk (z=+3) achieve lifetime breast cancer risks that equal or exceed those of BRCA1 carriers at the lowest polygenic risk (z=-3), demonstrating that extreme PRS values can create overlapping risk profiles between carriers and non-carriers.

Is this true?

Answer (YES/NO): NO